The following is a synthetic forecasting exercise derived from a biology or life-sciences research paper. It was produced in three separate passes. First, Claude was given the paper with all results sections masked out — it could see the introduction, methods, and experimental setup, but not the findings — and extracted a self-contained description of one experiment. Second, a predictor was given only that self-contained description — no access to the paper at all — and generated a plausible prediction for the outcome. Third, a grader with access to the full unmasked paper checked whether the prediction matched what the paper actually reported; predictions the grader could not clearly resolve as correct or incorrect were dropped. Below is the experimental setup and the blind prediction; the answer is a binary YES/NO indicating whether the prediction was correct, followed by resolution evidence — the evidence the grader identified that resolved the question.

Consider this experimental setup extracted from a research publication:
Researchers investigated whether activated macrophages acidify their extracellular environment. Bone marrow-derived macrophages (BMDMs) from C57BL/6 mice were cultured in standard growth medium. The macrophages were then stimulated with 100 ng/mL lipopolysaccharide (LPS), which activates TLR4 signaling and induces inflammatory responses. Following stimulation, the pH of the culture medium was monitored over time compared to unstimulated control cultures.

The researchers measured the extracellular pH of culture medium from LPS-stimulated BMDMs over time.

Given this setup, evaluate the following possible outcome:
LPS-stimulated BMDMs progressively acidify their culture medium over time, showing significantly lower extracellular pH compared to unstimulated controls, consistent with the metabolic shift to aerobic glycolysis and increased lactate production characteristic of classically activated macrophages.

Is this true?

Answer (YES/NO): YES